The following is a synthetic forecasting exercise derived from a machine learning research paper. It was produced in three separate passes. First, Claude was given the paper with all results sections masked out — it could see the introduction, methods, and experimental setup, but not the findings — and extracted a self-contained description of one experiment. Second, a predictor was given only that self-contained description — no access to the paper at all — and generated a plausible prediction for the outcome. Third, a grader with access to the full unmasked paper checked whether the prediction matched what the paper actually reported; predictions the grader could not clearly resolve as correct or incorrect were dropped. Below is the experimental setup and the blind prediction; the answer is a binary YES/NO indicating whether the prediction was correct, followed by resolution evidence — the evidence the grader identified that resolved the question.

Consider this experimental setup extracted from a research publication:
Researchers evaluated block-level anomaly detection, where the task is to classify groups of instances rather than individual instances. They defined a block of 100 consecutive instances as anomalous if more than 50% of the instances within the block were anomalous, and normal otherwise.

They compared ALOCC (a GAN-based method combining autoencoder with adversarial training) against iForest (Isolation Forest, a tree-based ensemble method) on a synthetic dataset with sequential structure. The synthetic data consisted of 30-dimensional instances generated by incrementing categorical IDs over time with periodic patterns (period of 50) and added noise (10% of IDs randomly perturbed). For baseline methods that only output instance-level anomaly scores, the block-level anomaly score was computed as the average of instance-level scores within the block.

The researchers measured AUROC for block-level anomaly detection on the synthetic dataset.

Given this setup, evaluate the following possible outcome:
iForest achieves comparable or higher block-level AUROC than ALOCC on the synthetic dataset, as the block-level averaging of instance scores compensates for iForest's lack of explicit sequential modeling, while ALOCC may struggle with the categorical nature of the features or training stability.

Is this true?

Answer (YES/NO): YES